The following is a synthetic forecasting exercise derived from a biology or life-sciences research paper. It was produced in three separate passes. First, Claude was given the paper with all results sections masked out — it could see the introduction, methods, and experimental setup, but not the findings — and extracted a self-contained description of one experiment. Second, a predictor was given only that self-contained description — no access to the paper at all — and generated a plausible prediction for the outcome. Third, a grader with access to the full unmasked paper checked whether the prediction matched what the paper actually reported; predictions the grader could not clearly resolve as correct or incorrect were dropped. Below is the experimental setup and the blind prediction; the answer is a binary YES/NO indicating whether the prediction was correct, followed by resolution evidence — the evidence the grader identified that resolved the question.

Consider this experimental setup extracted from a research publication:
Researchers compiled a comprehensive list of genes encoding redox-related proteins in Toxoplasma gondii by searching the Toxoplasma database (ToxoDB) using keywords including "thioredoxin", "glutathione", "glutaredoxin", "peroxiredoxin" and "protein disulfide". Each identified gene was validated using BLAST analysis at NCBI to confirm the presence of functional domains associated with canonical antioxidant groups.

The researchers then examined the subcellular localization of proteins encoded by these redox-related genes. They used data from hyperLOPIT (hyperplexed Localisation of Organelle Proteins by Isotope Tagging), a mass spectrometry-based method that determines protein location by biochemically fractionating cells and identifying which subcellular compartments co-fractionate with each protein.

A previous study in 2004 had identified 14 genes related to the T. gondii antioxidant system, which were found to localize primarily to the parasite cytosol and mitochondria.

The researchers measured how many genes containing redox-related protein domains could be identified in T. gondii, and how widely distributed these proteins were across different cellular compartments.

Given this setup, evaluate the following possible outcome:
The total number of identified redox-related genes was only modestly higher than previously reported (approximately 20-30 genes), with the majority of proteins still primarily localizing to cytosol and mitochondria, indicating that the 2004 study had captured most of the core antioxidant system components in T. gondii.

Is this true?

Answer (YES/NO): NO